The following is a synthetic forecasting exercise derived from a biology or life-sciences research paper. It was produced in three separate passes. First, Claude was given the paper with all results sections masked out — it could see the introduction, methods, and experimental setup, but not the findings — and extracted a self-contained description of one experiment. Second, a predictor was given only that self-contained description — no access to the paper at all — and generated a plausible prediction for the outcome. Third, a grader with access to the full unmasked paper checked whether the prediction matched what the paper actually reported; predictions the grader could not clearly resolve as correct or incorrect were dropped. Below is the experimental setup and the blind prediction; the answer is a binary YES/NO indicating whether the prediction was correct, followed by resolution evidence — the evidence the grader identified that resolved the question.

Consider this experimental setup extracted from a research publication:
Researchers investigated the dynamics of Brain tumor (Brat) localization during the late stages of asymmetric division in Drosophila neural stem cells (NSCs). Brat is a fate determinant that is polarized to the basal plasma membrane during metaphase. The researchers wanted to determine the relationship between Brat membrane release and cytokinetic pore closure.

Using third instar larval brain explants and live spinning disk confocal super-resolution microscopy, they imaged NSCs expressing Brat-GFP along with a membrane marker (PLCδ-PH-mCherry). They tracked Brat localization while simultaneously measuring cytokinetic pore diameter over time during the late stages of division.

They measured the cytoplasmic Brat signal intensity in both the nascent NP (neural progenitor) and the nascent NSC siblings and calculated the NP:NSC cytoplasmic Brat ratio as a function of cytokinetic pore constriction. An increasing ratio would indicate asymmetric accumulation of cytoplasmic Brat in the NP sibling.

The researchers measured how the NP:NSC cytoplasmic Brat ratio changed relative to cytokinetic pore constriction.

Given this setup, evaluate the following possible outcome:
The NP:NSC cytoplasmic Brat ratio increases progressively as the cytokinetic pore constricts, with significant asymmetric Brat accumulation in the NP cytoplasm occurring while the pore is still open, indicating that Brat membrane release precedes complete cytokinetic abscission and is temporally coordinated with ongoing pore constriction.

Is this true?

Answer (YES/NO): NO